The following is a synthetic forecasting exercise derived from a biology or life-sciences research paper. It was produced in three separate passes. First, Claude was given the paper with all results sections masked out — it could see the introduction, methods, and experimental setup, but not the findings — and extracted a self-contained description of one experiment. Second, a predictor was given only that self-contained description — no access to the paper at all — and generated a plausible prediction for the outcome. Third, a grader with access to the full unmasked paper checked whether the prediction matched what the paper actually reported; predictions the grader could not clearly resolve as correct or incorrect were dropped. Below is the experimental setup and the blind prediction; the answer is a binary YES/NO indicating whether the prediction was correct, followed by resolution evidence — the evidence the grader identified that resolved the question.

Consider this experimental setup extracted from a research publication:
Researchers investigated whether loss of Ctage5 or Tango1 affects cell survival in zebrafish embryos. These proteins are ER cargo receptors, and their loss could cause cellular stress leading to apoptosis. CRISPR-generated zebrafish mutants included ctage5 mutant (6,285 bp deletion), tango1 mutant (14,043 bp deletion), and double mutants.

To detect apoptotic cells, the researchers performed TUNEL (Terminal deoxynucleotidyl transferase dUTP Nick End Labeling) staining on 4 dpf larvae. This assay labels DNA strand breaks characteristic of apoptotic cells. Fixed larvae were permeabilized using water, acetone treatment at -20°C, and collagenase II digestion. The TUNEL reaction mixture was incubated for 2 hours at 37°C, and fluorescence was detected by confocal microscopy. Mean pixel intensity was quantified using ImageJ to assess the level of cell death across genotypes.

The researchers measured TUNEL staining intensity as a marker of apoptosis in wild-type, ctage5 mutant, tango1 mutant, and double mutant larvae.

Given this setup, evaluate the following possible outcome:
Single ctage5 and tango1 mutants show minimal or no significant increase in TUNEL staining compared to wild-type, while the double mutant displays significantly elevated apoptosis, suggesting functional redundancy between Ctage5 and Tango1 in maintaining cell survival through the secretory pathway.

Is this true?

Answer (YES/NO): YES